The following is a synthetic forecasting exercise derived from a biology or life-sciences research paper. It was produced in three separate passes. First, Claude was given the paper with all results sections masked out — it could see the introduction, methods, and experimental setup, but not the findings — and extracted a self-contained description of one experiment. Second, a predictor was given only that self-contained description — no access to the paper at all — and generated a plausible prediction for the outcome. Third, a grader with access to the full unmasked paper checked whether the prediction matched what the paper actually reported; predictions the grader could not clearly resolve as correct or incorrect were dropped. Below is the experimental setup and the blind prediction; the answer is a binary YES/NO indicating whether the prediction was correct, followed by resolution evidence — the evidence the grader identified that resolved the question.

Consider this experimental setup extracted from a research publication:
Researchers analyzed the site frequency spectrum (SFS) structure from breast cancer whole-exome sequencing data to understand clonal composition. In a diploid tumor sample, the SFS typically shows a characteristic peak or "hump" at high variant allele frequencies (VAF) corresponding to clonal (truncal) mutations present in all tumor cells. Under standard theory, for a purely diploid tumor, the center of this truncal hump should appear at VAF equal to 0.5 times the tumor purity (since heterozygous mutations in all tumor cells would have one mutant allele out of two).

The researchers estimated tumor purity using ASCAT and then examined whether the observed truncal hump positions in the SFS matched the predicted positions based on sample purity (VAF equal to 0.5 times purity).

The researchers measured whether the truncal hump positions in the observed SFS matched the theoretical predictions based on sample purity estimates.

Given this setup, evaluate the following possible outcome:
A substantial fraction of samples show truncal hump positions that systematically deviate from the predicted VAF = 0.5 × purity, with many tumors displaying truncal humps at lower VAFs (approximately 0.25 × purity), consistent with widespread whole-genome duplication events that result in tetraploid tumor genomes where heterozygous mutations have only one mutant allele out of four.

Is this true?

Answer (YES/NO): NO